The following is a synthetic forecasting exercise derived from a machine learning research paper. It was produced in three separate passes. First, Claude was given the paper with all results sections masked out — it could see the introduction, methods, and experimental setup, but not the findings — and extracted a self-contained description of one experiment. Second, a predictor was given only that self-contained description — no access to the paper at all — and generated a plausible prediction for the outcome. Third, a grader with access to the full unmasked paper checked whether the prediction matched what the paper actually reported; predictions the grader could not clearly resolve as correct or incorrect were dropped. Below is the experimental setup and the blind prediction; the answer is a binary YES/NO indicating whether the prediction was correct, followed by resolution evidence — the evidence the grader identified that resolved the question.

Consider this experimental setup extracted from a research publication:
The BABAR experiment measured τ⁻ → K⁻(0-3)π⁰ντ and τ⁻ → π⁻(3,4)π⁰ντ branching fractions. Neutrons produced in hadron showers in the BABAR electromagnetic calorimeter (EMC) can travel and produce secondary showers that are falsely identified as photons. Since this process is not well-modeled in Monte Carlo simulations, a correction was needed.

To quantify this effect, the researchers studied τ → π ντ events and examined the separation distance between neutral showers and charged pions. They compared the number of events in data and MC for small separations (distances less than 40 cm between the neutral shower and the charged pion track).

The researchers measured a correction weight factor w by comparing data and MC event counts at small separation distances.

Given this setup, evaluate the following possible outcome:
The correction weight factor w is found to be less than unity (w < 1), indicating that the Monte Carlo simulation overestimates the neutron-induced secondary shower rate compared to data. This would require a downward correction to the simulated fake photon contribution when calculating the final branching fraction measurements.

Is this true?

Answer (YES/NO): NO